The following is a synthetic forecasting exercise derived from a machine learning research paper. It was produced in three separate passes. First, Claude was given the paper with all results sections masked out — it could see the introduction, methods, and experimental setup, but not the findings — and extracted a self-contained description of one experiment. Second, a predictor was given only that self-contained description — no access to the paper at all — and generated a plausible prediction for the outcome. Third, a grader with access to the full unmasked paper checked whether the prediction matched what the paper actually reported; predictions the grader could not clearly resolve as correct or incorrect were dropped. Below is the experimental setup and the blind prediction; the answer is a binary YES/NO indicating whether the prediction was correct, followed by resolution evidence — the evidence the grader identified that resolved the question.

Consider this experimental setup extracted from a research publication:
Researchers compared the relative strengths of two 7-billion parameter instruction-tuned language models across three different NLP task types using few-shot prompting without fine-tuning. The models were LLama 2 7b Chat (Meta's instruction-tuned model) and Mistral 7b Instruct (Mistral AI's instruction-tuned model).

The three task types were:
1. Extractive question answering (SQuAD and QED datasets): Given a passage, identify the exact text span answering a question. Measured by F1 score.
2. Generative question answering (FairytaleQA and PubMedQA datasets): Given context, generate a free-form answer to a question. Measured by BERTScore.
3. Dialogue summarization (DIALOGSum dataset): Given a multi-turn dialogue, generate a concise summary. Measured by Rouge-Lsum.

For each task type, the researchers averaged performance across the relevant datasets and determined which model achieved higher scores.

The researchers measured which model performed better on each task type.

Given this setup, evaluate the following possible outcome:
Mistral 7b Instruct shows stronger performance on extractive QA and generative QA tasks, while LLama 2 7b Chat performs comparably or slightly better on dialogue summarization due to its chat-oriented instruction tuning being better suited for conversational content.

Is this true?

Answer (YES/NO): NO